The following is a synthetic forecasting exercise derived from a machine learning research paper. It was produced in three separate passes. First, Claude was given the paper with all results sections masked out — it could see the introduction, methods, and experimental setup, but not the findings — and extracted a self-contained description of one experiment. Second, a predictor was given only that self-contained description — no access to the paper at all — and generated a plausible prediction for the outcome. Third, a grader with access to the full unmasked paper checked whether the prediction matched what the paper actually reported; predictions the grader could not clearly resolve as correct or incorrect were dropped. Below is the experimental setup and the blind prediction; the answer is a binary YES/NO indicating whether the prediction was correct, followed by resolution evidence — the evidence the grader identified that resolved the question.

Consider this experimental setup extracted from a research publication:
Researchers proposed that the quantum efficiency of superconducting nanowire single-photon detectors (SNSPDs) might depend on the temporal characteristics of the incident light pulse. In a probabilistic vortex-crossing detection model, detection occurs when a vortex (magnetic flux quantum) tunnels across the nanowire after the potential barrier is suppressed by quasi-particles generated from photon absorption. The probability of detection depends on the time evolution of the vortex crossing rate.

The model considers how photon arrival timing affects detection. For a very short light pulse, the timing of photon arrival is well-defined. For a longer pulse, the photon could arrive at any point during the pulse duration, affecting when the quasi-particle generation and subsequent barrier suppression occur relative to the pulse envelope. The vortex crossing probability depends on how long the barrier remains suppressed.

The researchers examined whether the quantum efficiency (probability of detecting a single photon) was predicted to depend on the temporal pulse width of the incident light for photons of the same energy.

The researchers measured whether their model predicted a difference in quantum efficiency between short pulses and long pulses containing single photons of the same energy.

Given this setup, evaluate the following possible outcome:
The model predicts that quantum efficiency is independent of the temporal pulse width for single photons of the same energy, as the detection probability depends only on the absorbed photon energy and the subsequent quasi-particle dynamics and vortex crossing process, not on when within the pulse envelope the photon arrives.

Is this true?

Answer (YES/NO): NO